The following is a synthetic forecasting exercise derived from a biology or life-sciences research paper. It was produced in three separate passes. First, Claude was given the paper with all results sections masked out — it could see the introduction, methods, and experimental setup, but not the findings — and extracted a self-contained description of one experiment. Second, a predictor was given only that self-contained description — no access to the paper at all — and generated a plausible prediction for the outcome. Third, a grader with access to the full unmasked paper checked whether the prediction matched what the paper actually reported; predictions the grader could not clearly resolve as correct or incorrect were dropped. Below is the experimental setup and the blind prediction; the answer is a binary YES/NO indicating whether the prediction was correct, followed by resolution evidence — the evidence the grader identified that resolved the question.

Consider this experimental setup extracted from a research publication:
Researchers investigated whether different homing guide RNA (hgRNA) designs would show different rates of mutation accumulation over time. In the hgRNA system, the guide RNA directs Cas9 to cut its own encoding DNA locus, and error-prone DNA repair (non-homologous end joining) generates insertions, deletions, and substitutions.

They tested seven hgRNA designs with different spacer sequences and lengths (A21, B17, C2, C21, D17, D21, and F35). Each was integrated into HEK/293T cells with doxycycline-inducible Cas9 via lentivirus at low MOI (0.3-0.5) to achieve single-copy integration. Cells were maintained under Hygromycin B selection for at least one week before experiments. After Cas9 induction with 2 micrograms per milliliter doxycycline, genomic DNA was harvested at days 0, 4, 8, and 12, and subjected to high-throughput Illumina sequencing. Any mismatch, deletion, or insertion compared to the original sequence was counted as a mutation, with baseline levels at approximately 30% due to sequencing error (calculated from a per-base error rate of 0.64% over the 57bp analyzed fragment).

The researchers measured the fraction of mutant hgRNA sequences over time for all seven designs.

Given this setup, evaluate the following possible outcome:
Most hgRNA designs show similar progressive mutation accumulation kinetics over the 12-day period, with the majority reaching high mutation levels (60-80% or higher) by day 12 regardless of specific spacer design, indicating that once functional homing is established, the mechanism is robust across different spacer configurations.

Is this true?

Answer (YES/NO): YES